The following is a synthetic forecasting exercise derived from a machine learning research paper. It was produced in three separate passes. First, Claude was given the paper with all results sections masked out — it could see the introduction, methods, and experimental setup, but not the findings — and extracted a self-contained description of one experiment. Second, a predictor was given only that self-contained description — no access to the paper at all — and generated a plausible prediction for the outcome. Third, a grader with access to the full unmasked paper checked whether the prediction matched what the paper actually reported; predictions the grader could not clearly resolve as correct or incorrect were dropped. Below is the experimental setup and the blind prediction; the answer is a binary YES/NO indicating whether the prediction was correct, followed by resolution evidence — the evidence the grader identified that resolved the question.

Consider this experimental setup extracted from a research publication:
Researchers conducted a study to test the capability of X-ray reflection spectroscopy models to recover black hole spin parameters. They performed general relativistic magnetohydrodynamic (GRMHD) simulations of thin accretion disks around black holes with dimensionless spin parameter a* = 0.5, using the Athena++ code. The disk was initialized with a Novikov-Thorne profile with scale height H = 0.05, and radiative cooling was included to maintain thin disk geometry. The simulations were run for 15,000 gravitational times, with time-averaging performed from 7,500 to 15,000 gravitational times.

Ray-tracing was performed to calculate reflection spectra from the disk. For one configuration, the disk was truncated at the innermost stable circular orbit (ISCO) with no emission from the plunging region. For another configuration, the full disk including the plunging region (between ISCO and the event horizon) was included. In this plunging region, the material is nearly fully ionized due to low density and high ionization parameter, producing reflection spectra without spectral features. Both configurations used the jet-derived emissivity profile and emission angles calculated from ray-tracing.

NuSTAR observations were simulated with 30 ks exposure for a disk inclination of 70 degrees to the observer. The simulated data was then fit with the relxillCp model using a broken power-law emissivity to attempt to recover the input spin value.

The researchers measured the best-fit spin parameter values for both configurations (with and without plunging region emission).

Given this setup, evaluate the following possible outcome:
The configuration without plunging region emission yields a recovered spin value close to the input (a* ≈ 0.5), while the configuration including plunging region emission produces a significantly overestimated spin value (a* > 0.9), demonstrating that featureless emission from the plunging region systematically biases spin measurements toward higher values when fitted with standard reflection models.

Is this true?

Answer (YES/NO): NO